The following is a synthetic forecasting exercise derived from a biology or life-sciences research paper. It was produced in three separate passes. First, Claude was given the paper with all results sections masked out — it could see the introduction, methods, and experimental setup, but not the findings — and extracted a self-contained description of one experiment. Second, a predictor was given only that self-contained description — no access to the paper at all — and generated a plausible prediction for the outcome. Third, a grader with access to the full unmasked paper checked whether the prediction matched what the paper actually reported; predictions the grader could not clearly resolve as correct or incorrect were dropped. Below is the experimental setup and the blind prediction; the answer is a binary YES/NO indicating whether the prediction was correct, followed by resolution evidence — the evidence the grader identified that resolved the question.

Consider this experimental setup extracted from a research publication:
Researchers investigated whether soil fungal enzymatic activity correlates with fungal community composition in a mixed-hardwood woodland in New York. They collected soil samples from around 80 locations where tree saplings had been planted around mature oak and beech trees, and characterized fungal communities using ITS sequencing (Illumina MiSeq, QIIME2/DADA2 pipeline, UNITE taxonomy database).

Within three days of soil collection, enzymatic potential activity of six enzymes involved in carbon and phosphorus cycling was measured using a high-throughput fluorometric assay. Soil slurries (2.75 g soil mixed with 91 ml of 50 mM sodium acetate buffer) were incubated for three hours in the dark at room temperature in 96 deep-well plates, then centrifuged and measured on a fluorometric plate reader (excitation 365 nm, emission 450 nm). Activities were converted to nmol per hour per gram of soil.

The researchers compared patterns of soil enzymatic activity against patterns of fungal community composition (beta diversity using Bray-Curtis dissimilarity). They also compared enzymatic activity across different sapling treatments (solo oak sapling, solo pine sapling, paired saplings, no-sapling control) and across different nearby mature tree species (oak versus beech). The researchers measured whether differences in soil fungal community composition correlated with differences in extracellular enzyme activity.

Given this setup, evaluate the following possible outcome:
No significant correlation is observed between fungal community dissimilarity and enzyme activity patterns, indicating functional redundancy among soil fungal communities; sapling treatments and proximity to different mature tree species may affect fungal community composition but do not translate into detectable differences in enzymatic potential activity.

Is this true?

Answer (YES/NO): YES